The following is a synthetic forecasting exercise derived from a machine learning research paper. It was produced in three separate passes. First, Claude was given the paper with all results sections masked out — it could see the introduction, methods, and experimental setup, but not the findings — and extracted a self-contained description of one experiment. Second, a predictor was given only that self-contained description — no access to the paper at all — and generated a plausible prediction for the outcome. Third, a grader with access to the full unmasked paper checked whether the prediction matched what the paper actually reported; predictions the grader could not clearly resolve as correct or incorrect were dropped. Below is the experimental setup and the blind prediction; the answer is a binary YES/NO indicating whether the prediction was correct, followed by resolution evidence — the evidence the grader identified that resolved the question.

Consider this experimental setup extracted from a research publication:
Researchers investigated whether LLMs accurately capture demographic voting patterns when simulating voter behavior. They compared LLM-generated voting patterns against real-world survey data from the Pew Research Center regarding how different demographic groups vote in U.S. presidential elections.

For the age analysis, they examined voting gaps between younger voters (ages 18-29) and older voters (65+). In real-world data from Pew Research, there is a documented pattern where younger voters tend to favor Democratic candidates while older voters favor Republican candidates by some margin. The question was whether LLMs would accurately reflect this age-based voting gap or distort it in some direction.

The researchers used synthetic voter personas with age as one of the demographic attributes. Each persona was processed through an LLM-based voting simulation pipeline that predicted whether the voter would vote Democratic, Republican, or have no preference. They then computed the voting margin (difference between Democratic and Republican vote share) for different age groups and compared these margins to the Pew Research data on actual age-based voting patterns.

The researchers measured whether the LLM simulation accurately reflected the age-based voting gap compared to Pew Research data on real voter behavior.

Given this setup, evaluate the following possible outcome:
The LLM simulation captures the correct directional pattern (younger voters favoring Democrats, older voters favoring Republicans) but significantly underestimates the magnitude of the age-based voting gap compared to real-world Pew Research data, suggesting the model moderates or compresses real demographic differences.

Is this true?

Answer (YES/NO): NO